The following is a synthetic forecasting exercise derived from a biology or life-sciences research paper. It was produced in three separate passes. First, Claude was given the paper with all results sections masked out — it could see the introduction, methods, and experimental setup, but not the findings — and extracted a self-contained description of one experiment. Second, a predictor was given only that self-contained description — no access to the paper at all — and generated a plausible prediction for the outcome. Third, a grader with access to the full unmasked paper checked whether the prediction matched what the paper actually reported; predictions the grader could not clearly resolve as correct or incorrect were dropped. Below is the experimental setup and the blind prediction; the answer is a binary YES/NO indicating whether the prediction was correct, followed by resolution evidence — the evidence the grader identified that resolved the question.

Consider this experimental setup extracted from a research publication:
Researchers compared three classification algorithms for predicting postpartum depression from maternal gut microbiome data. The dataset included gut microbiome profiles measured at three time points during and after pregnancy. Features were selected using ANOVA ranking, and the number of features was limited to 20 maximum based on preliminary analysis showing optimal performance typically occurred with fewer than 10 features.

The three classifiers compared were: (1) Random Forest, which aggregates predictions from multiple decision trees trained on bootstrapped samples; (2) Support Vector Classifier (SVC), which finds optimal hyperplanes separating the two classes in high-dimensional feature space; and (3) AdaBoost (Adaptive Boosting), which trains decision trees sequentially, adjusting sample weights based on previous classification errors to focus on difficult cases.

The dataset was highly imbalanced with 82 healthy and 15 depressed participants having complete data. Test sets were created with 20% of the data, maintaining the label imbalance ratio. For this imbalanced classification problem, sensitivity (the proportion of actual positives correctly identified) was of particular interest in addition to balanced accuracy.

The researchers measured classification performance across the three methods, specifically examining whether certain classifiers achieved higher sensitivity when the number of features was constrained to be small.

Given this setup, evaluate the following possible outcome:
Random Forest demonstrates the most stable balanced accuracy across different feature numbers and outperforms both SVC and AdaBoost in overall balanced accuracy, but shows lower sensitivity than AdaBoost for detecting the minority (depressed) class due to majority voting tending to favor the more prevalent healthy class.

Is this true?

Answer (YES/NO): NO